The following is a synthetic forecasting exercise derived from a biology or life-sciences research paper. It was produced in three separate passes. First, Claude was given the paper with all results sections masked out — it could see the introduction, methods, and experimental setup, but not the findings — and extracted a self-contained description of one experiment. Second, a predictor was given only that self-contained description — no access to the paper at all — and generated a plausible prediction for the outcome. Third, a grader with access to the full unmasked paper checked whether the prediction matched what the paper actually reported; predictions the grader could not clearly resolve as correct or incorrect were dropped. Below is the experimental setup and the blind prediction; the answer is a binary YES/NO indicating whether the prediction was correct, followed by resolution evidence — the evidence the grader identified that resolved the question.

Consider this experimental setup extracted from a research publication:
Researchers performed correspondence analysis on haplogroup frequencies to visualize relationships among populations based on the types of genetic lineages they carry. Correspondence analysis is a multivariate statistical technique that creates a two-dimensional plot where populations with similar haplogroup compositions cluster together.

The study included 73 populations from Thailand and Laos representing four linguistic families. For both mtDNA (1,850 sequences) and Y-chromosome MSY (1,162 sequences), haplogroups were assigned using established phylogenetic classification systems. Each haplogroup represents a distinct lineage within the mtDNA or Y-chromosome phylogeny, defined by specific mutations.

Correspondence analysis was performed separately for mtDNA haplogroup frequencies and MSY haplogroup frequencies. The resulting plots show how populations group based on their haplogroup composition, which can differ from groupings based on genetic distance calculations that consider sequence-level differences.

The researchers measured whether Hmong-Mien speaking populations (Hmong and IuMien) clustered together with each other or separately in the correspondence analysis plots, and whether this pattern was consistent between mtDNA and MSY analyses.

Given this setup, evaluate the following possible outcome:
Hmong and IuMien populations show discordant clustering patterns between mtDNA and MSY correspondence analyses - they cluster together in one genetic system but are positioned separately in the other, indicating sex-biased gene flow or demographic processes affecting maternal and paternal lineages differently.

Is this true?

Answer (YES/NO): YES